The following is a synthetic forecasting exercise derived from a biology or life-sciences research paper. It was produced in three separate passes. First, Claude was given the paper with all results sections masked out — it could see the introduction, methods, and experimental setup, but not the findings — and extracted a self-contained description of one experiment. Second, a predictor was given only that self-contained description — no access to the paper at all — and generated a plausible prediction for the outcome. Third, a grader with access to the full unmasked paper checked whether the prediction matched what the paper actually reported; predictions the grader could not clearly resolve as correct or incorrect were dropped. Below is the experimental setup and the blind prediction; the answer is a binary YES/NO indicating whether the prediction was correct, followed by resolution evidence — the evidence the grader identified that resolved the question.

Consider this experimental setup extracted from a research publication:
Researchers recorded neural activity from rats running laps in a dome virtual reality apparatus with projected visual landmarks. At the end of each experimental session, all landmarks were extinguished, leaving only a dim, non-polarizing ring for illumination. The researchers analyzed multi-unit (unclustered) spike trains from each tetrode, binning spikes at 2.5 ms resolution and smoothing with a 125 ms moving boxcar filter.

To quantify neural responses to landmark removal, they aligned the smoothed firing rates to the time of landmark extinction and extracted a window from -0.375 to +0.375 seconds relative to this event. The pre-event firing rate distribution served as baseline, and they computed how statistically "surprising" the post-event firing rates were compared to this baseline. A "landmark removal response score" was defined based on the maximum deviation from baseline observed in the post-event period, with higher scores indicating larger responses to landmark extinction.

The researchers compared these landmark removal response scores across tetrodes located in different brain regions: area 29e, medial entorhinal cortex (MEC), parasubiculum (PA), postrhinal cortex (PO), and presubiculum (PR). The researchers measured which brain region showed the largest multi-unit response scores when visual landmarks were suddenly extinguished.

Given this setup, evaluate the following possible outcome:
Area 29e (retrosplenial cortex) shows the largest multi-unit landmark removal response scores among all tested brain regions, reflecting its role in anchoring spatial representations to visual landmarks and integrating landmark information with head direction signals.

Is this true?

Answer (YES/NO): YES